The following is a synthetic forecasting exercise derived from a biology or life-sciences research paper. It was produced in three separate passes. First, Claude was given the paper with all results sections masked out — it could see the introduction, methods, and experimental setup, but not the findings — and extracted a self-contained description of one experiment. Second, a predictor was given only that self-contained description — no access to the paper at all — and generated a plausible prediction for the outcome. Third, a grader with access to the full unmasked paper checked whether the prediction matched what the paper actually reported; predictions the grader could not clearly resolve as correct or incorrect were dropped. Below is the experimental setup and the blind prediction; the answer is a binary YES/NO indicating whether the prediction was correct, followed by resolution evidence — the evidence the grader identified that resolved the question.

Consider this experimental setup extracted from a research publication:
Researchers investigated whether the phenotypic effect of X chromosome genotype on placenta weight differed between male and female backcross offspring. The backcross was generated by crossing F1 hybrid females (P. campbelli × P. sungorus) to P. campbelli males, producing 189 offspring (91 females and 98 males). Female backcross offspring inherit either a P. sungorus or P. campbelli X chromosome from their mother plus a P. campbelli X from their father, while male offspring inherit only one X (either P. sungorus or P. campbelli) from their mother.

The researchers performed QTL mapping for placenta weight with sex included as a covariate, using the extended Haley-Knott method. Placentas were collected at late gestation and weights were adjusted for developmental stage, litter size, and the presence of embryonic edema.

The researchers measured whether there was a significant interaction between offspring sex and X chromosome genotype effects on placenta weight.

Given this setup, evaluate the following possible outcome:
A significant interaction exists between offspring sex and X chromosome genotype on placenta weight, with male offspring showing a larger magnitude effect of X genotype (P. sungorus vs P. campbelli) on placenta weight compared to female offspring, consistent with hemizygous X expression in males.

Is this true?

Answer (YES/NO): NO